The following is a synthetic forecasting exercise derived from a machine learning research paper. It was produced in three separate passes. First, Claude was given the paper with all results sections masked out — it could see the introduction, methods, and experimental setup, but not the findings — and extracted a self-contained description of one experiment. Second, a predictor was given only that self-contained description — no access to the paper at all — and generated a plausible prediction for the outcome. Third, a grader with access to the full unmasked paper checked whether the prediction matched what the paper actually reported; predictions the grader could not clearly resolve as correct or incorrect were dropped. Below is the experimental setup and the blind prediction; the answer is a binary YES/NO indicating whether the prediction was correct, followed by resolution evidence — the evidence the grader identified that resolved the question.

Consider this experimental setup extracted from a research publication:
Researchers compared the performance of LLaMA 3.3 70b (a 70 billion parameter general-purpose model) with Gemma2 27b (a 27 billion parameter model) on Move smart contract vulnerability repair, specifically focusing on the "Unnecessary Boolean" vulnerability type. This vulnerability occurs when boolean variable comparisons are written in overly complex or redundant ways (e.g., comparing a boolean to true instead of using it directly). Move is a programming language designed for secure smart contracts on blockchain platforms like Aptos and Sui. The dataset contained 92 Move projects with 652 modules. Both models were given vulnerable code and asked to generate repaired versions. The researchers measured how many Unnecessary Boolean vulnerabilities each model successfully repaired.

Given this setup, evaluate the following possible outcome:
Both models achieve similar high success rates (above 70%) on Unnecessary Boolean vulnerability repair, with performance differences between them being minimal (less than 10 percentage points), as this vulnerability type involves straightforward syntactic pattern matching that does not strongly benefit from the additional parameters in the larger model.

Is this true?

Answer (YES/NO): NO